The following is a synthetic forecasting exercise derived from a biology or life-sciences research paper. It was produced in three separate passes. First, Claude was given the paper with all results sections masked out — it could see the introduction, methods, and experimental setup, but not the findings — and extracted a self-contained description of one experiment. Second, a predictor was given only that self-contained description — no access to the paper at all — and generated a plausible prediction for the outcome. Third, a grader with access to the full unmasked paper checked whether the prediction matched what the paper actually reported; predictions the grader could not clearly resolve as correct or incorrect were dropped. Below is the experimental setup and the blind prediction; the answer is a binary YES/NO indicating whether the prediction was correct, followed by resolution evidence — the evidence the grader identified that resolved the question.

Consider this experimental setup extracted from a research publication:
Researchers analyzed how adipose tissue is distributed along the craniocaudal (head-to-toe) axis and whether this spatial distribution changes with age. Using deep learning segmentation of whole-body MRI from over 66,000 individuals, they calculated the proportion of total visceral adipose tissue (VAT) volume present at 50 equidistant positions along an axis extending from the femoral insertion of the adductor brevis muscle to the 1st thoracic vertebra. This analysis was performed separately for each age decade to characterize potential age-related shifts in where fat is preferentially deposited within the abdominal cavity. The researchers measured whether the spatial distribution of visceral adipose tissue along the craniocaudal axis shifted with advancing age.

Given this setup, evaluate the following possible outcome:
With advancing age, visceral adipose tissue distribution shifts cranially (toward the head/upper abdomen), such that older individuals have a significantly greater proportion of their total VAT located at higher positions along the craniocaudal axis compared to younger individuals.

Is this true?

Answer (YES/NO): YES